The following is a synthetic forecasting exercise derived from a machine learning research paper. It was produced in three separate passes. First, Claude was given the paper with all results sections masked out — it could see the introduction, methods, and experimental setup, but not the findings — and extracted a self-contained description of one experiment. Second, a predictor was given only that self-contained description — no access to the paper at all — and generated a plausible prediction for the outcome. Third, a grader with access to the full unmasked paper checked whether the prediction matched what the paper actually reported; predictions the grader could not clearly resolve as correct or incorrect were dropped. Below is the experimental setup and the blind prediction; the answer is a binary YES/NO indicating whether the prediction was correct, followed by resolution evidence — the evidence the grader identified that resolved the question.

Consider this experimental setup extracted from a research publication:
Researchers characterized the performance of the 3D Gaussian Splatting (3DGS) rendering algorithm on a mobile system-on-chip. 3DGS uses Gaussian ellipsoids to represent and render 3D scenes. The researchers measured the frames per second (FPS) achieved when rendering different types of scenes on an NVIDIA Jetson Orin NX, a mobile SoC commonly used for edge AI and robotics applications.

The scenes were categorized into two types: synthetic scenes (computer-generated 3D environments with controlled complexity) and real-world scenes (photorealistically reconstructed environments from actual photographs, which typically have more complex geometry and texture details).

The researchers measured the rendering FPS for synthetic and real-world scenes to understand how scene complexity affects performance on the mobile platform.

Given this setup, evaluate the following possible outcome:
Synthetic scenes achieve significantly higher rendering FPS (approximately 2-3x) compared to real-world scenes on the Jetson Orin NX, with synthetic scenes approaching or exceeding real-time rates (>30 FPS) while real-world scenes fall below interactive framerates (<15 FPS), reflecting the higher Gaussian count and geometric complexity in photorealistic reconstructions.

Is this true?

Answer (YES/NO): NO